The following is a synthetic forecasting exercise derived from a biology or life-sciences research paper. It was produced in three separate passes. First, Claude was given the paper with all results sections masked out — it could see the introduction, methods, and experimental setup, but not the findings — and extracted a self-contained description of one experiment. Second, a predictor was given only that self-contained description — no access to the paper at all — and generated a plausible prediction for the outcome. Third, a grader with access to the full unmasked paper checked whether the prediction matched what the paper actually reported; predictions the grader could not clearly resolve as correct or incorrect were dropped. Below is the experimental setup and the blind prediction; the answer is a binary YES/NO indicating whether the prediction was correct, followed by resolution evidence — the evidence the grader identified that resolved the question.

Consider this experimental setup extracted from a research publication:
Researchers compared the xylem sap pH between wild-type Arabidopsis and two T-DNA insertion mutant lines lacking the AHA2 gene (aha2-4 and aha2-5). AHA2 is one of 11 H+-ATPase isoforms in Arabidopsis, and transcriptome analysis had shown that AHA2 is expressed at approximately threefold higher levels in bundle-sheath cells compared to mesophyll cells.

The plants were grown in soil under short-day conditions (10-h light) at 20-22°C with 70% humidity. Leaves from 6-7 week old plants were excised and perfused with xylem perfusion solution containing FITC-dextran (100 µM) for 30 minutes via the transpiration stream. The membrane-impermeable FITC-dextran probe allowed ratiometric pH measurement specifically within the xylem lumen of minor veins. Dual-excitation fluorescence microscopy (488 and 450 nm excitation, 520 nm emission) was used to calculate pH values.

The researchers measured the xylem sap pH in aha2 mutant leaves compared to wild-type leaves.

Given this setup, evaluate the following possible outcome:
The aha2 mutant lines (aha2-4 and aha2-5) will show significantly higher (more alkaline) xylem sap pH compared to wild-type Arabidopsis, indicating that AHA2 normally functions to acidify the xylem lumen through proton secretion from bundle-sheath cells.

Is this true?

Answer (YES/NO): YES